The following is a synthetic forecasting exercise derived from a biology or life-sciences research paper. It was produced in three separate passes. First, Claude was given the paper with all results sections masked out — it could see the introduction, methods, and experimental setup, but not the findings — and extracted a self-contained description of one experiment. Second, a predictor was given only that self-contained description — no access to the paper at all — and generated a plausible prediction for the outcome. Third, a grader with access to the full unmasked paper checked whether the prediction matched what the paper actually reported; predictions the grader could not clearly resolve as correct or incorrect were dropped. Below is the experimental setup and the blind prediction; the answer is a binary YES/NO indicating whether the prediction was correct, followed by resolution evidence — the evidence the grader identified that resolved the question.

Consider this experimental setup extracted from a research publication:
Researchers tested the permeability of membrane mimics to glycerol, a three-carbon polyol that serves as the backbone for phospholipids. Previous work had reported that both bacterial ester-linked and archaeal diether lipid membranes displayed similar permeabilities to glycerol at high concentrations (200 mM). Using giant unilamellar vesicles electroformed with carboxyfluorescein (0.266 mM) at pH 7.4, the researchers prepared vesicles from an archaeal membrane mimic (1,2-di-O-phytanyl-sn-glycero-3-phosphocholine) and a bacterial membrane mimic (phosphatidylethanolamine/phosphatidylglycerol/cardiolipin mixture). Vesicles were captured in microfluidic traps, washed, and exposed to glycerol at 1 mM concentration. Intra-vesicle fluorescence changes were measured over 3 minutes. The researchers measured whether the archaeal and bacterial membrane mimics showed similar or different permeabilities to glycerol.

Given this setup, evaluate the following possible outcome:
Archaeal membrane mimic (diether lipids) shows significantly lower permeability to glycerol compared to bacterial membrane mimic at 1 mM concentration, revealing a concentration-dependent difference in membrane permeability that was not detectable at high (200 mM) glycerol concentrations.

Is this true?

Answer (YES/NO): NO